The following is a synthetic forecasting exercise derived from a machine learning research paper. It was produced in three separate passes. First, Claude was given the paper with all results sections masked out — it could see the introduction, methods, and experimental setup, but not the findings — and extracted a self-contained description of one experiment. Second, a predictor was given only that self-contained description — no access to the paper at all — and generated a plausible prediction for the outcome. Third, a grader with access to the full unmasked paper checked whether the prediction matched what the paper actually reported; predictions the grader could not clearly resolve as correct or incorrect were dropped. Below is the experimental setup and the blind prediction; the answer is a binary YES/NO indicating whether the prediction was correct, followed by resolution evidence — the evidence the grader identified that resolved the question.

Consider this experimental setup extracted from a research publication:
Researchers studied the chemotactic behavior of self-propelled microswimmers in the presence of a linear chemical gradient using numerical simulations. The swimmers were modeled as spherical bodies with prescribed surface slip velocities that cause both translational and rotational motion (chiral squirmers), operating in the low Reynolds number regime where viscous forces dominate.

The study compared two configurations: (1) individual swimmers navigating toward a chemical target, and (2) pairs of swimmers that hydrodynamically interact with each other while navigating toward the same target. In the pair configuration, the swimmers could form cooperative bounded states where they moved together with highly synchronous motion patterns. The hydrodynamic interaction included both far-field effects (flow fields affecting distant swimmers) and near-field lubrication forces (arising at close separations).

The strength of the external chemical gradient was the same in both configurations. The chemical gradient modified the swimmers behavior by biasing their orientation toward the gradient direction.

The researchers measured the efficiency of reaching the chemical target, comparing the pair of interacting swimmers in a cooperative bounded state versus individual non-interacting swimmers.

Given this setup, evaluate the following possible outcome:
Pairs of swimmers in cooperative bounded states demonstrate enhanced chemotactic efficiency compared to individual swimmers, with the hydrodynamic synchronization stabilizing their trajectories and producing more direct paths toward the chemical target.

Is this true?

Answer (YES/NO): YES